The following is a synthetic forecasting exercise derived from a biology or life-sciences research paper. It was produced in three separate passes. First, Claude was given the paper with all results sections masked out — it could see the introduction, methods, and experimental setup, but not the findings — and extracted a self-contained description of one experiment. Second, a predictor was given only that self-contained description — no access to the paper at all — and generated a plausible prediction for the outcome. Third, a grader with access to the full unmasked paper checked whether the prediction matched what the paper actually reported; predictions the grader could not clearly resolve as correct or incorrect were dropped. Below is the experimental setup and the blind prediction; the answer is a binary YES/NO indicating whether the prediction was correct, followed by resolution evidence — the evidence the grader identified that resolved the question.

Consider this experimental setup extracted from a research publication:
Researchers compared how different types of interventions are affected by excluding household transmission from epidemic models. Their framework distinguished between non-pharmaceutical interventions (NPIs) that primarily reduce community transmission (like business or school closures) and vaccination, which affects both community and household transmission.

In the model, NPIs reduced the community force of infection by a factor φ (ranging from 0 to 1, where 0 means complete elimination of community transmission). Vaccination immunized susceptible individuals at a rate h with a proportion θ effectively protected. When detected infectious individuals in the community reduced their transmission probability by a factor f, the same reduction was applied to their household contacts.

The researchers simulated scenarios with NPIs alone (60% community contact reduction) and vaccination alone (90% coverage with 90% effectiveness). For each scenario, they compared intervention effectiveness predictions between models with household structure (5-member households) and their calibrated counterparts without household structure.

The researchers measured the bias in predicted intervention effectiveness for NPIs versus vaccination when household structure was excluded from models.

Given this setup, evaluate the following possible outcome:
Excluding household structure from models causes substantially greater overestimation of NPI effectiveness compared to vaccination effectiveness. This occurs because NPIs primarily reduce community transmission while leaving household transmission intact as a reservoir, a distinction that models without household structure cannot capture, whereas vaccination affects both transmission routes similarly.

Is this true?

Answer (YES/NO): YES